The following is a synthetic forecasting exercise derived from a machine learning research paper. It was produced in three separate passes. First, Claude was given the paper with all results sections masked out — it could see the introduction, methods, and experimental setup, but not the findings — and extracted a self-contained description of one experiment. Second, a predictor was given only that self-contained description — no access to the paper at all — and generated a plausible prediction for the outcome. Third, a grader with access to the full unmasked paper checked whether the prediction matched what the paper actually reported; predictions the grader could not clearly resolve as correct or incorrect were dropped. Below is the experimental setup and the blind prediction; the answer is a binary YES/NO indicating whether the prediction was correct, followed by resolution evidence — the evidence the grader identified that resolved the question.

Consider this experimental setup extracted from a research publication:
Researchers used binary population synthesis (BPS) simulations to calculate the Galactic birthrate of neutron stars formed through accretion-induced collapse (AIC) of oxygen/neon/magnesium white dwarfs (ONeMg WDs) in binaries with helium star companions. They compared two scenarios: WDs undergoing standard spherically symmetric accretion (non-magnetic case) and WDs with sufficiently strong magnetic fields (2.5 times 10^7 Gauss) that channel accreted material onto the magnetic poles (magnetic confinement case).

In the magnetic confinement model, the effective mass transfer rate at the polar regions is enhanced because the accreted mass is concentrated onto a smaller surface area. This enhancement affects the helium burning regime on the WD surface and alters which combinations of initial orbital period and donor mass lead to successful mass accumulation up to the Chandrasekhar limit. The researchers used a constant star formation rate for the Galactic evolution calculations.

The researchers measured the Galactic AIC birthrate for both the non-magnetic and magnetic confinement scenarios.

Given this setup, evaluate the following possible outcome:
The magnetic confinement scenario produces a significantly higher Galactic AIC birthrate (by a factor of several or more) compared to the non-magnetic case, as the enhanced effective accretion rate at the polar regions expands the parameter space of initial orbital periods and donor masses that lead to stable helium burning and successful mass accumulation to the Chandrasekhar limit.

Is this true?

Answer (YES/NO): NO